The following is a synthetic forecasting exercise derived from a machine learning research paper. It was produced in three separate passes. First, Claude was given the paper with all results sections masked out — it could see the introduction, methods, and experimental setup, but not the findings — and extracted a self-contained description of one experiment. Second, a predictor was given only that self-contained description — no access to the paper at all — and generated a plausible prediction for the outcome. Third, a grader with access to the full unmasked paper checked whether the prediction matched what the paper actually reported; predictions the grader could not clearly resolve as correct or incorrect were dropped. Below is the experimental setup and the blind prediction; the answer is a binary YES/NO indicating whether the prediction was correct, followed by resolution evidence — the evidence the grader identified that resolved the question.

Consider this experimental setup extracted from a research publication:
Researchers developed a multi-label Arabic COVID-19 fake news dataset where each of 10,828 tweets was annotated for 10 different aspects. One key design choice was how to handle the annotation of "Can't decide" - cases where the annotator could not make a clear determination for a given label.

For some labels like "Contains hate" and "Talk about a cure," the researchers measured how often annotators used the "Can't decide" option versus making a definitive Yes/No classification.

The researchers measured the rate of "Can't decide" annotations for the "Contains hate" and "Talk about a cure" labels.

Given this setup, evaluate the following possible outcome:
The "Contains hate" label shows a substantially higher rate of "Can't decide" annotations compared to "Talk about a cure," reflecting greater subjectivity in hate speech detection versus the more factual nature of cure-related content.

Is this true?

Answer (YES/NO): YES